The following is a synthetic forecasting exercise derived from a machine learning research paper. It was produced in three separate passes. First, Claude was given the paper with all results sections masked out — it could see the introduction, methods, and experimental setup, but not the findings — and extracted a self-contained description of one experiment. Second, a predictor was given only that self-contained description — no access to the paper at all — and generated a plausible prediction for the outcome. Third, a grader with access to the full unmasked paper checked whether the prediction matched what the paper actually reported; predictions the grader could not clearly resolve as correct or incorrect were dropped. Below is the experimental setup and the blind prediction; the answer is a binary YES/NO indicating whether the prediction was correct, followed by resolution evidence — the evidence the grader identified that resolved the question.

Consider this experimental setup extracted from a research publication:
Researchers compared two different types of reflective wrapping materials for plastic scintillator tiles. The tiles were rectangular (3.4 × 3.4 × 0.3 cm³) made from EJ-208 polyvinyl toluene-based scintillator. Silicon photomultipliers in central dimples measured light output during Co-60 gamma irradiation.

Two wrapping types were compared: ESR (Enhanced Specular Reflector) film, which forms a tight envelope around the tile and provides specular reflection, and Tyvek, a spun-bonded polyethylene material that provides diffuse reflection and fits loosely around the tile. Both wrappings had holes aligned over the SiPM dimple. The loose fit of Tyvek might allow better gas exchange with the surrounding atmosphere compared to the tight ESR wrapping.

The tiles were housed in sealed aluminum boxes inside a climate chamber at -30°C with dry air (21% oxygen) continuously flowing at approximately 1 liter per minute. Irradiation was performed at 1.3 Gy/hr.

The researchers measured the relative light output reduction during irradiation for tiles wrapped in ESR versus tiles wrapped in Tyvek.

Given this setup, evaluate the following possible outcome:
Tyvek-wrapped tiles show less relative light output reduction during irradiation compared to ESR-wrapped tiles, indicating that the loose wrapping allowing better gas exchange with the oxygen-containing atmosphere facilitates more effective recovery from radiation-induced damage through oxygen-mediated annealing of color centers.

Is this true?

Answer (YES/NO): NO